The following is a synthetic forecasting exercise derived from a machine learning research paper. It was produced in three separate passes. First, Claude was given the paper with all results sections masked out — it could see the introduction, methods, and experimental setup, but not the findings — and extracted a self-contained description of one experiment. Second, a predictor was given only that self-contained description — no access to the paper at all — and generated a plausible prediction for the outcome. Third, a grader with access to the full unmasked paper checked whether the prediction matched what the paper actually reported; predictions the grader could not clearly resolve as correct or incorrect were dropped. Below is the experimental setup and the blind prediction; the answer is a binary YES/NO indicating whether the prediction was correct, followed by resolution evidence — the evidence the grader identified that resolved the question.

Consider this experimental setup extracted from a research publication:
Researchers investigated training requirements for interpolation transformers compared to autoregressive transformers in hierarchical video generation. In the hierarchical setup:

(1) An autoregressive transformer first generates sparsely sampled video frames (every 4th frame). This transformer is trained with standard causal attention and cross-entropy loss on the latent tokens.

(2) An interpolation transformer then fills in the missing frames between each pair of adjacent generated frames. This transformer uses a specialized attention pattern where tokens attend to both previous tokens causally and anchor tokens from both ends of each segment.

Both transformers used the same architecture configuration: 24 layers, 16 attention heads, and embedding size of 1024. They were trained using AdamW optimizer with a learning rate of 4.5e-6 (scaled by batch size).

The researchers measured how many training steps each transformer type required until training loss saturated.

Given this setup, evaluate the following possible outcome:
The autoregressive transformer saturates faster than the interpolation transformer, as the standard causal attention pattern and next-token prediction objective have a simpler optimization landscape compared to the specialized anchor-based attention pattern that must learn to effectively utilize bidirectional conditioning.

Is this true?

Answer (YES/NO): NO